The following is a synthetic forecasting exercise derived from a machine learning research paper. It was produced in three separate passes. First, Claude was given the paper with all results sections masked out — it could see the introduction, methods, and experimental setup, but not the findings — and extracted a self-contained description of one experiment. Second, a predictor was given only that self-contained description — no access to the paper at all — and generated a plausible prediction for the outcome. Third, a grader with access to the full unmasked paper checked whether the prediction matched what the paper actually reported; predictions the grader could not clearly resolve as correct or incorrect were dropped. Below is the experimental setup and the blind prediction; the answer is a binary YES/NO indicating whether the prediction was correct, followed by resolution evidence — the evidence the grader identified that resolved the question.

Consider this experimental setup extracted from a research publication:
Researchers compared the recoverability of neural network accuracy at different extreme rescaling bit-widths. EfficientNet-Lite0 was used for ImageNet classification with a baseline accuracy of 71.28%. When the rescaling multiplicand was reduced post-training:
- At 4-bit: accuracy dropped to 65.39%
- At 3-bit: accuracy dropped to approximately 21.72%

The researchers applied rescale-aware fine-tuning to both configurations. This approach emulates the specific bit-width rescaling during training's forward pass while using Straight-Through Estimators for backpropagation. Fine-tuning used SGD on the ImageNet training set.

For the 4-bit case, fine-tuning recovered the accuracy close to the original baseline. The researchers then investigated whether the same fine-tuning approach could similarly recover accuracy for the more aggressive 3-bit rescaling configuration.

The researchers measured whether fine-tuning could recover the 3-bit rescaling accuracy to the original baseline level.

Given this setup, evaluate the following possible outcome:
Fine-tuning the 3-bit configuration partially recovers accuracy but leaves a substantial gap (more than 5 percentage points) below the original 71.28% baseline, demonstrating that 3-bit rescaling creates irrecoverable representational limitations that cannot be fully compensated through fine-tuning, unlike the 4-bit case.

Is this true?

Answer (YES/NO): YES